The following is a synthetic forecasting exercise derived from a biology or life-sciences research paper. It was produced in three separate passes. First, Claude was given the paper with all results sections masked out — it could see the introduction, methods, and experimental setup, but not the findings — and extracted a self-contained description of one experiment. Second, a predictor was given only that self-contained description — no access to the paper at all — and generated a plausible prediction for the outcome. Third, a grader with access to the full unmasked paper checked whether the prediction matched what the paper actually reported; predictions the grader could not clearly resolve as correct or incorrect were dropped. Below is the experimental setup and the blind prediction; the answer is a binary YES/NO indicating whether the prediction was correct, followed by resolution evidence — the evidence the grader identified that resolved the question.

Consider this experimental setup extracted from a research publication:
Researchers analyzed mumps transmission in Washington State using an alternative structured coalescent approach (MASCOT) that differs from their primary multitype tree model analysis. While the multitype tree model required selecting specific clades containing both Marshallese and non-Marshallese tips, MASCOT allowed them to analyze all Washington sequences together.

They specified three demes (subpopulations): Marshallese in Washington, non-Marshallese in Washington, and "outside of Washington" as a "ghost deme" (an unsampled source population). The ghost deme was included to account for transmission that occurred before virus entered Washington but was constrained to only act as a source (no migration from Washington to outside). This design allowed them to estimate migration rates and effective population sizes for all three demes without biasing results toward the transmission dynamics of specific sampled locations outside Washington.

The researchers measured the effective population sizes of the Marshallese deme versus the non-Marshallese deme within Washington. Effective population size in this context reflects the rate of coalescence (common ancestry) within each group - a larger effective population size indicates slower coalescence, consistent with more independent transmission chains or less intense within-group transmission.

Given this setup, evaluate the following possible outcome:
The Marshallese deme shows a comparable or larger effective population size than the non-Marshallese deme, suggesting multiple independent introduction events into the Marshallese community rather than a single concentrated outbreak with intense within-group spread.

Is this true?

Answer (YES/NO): NO